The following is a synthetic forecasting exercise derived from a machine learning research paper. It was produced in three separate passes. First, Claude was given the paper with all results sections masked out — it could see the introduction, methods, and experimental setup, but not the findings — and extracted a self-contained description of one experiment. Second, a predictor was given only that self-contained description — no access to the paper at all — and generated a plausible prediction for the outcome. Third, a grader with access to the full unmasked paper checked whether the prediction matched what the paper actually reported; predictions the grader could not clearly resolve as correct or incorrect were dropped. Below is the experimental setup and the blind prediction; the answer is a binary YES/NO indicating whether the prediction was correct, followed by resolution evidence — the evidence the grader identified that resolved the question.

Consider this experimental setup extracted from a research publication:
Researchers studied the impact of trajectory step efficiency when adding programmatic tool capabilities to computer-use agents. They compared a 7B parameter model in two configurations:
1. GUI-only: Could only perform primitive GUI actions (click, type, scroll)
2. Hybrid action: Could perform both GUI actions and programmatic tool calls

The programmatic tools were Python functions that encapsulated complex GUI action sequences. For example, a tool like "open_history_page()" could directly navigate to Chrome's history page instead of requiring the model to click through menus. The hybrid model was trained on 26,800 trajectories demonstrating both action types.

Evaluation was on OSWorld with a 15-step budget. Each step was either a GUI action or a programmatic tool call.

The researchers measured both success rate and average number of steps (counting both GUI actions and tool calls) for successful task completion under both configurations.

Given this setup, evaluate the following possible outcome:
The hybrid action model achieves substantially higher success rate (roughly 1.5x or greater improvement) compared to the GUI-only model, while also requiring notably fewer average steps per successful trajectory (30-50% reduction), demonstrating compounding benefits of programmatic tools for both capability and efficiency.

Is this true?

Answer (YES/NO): NO